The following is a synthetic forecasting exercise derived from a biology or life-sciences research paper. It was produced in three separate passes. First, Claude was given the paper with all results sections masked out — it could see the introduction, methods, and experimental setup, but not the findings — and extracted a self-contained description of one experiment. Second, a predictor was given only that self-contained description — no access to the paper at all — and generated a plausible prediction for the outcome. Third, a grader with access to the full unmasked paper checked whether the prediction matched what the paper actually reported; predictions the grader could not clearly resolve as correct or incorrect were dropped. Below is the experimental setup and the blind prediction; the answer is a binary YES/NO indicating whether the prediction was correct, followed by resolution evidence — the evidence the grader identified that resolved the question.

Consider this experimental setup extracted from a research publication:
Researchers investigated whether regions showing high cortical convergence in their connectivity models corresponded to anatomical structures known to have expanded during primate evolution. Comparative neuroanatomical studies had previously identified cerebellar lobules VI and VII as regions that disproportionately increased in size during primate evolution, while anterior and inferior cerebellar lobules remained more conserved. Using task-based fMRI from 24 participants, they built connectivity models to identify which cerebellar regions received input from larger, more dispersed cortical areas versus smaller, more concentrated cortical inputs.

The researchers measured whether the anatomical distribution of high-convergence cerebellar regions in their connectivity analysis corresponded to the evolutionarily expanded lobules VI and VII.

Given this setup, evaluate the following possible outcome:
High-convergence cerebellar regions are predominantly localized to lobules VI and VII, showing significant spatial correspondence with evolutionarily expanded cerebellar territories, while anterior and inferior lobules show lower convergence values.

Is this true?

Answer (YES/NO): YES